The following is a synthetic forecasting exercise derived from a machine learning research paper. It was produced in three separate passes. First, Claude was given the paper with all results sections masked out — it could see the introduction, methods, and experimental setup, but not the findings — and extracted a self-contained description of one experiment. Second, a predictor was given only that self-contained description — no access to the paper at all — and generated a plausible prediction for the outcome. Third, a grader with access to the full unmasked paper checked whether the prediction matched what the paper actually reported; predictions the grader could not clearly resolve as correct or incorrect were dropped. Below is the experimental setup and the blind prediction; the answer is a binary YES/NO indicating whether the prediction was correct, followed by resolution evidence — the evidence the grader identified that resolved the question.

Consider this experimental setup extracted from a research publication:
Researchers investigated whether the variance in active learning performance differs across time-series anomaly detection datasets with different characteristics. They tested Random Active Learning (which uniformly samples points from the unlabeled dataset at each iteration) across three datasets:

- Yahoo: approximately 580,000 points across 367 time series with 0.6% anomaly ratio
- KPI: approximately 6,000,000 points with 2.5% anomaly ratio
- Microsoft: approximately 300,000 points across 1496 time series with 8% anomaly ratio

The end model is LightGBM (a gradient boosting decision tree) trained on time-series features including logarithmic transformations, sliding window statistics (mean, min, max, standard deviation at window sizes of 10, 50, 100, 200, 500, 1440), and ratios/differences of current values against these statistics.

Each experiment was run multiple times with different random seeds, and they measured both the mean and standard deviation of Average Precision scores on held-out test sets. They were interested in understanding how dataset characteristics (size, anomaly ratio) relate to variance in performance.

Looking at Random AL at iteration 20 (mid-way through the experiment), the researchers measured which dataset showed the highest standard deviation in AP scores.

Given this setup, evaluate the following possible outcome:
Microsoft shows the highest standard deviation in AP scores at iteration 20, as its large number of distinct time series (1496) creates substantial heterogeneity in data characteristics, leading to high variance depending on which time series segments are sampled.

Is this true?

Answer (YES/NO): NO